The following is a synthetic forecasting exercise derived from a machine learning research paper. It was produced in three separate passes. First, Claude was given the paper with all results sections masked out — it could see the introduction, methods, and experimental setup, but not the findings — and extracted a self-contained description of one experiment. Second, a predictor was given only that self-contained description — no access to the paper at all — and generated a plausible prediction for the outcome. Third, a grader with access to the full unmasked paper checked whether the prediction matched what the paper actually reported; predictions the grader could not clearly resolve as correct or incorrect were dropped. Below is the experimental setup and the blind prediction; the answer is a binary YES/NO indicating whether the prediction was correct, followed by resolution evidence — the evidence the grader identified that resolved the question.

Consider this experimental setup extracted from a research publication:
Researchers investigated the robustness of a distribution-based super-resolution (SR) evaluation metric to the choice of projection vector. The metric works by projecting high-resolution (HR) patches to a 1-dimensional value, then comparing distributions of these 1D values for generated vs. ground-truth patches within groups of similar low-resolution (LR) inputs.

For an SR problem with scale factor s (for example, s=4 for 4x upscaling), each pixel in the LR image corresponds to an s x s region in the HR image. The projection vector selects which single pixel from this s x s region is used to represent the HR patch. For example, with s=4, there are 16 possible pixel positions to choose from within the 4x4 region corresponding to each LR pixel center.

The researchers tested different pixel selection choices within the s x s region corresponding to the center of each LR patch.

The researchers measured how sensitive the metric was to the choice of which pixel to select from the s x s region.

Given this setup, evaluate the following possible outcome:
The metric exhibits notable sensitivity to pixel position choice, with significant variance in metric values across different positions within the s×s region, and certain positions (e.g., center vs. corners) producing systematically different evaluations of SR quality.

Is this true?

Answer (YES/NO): NO